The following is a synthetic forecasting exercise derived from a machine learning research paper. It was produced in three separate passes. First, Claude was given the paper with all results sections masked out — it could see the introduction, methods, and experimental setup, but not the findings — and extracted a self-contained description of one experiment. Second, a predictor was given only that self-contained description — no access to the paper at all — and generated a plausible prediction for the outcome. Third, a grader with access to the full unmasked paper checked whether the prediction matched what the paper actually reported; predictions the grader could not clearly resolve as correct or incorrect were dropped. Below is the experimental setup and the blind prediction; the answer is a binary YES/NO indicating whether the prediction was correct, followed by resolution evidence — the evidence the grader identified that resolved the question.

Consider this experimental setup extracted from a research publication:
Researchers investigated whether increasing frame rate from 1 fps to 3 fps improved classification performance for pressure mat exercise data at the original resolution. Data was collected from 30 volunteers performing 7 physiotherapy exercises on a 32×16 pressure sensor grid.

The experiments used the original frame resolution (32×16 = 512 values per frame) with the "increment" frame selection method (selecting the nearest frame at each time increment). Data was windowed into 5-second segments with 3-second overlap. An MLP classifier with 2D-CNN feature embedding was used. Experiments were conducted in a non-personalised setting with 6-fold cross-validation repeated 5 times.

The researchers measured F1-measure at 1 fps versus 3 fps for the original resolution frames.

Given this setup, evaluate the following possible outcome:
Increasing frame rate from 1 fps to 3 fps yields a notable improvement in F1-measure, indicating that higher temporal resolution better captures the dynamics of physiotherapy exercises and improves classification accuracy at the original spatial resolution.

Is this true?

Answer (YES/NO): NO